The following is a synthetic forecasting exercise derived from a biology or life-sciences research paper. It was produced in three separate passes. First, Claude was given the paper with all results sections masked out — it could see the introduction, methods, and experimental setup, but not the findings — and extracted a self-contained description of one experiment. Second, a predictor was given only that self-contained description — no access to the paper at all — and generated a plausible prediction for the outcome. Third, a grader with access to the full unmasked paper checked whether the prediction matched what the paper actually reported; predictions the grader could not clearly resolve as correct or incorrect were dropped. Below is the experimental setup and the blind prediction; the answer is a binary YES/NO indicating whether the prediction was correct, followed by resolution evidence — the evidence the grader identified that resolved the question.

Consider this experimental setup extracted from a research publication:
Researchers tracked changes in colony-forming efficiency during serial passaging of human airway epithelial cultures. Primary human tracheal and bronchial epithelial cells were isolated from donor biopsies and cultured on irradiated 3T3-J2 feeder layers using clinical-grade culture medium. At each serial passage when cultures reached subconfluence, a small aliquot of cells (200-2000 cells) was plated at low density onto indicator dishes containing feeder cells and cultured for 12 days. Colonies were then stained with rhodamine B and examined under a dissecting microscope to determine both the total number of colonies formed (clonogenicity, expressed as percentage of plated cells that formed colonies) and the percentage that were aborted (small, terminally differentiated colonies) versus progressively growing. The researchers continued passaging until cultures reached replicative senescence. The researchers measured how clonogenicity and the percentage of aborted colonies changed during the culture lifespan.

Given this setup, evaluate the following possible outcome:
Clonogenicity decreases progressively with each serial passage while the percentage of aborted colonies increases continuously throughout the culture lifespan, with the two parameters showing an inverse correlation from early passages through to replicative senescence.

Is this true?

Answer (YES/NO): YES